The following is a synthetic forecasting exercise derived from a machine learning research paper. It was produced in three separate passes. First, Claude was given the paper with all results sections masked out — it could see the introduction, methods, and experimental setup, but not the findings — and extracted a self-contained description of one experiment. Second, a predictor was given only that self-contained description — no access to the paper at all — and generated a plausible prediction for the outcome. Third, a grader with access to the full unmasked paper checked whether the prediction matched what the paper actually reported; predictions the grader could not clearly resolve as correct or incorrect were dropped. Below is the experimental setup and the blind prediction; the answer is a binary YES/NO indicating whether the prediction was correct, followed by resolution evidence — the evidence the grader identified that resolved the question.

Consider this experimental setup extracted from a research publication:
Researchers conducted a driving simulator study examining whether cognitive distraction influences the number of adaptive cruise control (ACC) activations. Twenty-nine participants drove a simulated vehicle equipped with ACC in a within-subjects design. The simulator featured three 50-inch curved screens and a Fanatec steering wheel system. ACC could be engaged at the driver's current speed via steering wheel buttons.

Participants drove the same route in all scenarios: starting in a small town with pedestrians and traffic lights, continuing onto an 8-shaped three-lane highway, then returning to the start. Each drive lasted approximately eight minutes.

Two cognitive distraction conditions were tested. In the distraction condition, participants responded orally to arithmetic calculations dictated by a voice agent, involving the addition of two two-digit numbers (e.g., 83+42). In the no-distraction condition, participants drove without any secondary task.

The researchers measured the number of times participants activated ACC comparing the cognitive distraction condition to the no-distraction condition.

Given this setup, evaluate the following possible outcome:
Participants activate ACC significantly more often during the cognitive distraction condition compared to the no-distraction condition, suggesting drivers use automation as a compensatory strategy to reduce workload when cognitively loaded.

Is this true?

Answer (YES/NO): NO